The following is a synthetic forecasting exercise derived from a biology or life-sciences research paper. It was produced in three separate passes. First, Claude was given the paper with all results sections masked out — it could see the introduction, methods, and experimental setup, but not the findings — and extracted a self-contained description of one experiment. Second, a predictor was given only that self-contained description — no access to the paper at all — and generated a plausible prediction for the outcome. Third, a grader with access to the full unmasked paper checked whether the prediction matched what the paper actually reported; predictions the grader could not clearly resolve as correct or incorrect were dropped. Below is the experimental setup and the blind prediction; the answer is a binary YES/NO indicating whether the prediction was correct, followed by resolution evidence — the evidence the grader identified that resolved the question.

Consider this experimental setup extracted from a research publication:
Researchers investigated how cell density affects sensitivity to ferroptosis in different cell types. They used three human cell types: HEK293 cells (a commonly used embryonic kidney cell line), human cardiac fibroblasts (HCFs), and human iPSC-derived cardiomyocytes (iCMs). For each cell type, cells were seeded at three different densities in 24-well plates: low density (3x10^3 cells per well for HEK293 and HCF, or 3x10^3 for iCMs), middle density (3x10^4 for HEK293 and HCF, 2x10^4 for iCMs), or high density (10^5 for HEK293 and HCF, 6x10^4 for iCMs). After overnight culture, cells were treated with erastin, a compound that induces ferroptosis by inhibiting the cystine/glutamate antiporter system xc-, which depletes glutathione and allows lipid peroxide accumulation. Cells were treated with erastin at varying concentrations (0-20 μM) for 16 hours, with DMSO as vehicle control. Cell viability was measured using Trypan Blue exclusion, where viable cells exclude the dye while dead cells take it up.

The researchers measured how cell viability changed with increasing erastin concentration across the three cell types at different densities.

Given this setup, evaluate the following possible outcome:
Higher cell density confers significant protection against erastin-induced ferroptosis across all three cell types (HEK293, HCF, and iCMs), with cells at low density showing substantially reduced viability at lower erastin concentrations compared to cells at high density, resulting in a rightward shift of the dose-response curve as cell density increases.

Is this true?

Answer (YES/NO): NO